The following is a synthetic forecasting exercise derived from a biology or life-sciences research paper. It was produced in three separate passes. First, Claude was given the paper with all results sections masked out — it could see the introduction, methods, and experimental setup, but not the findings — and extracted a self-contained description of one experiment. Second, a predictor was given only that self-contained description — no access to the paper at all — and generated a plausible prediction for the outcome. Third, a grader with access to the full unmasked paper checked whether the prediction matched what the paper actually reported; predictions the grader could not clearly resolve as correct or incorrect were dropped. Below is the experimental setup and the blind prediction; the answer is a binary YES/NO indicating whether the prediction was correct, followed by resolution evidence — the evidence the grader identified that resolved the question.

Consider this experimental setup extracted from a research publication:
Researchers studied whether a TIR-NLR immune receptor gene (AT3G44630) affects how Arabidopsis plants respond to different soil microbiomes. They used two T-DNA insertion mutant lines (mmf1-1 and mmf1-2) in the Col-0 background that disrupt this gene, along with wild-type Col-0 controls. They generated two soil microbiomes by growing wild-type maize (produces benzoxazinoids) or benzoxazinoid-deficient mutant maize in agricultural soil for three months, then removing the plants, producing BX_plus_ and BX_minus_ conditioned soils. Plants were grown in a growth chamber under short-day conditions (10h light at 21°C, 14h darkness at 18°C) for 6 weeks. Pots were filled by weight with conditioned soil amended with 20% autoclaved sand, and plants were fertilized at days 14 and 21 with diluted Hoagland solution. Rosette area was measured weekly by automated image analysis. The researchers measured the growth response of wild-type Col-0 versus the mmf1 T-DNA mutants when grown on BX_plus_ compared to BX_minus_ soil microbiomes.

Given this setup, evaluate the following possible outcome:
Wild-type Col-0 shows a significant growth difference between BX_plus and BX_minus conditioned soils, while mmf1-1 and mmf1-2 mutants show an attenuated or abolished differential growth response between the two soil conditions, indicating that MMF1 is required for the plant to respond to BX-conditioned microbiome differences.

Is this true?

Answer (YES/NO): YES